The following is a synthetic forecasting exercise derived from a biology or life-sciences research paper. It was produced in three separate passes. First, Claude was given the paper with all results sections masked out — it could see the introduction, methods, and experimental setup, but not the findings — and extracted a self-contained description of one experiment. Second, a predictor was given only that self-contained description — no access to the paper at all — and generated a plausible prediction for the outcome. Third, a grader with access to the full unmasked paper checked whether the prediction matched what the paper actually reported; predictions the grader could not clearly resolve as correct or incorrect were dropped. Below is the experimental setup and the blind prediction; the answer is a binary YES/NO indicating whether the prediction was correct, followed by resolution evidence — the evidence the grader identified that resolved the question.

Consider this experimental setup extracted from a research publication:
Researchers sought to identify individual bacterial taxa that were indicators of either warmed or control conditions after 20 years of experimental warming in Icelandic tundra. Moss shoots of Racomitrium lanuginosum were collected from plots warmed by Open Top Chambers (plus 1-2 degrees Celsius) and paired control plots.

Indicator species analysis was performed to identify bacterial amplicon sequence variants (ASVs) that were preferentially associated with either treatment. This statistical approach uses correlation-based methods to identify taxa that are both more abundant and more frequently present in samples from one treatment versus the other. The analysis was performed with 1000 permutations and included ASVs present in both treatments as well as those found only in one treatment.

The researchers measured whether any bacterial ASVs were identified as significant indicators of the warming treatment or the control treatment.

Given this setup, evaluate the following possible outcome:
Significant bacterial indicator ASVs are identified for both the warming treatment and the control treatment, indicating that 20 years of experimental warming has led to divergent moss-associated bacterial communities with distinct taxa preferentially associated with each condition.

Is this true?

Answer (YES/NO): YES